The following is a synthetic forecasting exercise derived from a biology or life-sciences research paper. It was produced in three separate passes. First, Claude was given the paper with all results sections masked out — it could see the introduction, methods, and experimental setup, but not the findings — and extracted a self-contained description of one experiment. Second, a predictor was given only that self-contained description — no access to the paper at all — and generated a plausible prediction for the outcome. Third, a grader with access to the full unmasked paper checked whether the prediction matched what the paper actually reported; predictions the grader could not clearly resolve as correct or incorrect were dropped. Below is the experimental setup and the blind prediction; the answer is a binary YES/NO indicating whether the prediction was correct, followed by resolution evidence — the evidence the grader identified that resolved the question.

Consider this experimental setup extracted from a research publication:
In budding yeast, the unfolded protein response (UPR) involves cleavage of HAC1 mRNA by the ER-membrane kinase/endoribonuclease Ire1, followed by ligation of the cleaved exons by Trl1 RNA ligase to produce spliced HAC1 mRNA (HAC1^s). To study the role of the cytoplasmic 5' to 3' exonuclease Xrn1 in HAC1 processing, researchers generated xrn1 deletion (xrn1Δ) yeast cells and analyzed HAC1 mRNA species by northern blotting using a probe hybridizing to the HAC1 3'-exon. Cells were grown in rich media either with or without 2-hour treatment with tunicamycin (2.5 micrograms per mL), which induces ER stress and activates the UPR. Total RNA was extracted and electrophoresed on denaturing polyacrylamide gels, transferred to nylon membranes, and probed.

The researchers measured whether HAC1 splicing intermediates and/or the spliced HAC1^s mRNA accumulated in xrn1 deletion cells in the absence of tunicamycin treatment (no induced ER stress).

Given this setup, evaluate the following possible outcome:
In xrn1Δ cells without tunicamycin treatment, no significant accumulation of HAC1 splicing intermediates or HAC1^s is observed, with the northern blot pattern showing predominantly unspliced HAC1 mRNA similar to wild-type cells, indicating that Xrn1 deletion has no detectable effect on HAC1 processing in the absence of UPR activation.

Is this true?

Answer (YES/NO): NO